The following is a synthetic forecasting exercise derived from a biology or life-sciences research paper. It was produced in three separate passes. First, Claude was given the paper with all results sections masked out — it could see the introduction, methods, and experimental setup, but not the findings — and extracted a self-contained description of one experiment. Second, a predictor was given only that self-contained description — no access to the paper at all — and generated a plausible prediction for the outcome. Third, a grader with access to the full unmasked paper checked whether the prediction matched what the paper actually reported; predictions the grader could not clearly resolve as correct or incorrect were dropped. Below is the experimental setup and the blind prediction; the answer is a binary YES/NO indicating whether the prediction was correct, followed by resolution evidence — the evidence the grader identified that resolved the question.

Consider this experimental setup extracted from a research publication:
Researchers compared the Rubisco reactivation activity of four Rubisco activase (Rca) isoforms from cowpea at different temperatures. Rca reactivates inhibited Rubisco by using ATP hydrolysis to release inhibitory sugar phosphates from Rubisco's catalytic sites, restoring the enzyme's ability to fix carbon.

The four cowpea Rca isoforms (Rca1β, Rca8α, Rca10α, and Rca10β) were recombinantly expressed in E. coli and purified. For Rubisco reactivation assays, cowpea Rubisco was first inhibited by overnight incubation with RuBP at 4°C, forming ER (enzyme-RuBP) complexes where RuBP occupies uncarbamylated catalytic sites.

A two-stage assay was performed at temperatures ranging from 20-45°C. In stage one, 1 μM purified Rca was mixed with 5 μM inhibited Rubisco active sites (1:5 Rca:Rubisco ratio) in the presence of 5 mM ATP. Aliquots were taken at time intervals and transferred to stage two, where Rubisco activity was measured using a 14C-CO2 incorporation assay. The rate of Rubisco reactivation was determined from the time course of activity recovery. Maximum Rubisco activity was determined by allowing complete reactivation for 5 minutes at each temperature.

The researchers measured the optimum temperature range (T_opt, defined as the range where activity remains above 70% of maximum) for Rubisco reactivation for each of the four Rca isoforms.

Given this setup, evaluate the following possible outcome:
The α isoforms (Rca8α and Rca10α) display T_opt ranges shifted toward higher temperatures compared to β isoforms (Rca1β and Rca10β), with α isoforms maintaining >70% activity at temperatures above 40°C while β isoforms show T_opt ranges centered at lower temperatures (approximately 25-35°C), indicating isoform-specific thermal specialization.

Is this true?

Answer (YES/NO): NO